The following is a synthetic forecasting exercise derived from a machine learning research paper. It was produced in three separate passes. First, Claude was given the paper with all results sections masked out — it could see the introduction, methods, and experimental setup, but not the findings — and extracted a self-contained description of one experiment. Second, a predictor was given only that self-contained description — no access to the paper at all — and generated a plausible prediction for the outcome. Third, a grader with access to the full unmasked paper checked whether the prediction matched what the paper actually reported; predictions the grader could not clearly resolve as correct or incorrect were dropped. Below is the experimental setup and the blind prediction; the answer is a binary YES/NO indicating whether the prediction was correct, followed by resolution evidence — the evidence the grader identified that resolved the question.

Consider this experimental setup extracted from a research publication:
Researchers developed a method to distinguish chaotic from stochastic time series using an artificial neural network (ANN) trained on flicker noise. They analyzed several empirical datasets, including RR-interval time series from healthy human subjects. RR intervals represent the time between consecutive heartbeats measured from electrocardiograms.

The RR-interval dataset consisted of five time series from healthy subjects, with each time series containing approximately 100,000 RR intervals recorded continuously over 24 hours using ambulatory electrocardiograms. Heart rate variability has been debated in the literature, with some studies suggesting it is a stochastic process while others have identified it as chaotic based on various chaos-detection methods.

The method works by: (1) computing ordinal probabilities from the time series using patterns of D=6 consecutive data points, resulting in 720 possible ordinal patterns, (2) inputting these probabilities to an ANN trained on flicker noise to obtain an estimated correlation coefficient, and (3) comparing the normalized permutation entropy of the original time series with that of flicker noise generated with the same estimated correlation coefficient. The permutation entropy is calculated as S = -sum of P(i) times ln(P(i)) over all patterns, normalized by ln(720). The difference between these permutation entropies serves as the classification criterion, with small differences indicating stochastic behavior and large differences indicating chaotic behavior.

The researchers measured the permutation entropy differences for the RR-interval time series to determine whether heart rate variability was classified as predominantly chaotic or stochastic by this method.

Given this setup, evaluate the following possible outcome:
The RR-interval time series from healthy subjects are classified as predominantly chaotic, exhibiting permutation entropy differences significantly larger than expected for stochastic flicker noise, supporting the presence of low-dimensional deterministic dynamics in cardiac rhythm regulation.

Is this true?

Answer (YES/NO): NO